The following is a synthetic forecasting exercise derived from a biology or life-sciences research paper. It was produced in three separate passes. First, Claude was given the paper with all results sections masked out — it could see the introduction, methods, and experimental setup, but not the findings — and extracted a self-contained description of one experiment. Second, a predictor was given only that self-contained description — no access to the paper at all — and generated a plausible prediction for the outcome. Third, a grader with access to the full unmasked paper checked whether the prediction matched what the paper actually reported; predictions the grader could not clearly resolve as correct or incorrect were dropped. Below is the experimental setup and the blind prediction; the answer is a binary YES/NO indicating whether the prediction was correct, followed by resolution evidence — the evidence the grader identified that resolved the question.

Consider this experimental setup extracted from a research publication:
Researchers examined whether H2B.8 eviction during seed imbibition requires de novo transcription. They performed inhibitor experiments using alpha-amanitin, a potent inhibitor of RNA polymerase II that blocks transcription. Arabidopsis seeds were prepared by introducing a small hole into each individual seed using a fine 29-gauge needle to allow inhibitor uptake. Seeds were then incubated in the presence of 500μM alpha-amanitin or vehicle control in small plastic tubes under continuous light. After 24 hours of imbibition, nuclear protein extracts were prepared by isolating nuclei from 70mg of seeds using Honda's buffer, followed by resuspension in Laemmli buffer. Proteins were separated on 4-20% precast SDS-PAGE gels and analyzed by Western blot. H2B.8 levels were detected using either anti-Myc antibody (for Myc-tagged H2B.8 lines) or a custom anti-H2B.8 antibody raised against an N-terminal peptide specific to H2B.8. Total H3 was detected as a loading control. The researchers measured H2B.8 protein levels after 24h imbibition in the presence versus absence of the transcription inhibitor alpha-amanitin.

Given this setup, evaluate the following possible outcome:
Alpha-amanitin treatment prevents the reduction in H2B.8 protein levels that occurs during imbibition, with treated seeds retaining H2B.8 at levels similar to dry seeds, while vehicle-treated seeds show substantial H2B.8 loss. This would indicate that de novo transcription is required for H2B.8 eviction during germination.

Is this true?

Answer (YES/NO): YES